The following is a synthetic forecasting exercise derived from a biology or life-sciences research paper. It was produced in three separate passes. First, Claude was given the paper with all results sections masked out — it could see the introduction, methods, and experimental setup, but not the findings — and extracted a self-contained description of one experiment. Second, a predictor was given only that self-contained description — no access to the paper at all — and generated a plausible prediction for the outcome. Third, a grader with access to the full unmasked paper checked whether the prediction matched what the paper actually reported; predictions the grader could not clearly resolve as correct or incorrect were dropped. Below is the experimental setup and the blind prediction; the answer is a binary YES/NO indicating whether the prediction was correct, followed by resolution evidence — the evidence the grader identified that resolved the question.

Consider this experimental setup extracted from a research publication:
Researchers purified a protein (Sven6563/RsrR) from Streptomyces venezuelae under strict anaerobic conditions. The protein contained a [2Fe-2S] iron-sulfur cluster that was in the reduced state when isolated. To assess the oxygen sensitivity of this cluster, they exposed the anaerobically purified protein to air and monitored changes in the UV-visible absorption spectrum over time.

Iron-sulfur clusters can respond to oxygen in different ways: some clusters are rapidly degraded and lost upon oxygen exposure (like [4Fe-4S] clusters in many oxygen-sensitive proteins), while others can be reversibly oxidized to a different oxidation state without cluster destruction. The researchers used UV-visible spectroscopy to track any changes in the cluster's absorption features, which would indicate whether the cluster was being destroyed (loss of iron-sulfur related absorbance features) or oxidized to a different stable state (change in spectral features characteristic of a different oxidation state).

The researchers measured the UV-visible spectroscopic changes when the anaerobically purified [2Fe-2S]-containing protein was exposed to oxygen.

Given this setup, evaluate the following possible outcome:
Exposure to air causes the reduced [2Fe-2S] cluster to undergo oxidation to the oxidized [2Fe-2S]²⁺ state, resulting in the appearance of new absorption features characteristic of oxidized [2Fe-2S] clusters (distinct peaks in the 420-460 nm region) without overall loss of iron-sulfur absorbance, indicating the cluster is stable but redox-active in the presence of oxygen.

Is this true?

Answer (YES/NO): YES